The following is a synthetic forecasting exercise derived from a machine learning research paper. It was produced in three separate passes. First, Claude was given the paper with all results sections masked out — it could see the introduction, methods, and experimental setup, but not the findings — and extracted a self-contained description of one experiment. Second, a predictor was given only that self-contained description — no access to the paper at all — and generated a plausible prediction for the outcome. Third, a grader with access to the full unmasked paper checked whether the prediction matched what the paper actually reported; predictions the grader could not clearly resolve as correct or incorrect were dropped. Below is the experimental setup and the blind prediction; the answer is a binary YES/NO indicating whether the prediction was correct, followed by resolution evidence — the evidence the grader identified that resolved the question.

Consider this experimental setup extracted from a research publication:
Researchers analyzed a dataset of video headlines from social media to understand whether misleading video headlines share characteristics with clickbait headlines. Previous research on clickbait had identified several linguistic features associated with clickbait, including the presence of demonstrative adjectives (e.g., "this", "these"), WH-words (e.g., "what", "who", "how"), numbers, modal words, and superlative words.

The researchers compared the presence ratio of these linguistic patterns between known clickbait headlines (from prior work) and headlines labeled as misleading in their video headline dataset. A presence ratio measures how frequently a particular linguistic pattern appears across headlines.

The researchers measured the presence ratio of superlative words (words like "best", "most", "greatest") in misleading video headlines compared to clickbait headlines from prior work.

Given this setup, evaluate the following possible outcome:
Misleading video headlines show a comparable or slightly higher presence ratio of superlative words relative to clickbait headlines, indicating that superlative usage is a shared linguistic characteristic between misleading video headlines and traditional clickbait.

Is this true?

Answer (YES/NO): NO